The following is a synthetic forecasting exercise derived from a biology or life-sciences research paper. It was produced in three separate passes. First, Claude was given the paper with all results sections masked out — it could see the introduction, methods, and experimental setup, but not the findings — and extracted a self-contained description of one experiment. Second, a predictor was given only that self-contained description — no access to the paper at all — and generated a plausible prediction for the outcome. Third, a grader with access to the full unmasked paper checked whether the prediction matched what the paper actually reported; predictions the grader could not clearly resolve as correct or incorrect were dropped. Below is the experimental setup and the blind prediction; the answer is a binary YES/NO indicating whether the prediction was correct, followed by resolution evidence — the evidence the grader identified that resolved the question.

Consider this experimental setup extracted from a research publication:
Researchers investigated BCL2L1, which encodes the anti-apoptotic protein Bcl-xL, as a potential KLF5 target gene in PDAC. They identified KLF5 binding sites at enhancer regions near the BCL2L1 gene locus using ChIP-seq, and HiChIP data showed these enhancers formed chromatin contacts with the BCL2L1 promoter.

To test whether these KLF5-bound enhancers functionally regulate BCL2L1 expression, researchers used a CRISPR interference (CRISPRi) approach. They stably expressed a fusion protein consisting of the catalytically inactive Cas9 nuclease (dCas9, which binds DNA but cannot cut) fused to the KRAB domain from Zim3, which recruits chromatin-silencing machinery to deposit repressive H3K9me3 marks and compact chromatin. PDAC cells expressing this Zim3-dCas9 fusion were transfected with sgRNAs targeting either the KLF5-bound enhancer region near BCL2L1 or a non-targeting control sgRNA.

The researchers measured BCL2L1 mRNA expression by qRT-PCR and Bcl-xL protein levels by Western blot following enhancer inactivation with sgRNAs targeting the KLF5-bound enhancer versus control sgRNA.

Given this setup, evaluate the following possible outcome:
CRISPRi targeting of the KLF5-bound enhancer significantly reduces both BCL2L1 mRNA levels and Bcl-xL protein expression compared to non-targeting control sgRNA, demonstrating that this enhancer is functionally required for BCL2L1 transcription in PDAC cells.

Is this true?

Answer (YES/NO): NO